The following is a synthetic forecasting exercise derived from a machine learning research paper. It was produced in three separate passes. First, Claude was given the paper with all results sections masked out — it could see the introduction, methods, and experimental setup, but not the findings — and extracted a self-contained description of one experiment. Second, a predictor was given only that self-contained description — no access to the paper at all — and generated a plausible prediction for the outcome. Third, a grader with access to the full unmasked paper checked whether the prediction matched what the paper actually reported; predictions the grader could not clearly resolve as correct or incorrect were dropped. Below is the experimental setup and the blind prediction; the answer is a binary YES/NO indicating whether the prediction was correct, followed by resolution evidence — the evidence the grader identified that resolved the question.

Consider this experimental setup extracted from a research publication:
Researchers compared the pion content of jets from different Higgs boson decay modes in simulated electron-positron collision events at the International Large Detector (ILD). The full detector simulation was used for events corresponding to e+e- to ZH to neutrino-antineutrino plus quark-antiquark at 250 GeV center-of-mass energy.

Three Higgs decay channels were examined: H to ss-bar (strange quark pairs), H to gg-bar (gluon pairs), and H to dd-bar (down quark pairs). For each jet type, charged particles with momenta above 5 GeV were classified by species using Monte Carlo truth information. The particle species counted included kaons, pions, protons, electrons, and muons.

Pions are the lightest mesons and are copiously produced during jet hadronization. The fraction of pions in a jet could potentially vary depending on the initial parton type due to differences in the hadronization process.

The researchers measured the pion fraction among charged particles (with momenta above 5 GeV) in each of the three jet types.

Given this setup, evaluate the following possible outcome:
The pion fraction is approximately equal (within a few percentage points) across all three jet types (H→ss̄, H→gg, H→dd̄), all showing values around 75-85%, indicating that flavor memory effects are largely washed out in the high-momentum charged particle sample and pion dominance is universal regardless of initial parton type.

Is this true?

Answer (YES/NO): NO